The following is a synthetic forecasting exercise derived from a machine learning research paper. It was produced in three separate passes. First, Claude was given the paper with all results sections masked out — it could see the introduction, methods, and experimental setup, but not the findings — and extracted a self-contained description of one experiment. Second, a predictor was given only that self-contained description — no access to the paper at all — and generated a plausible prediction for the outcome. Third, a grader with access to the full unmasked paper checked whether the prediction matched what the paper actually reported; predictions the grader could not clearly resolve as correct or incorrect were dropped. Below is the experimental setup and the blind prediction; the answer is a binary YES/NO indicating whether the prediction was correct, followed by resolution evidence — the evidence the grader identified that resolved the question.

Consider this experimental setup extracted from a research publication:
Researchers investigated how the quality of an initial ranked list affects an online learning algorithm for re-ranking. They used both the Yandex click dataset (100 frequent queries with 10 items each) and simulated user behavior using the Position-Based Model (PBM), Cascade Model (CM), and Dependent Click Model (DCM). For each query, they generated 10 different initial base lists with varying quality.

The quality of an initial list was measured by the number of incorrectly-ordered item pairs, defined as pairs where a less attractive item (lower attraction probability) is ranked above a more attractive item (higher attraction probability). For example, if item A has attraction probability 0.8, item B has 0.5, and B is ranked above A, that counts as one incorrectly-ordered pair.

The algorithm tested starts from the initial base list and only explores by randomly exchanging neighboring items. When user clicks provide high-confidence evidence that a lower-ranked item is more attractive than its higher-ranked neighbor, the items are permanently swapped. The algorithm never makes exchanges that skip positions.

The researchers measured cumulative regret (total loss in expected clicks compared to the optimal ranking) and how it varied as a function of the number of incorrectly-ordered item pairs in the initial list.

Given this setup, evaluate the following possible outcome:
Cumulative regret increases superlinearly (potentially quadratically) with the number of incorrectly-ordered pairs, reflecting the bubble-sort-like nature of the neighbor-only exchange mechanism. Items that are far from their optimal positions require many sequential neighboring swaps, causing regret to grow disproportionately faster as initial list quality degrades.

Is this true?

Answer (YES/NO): NO